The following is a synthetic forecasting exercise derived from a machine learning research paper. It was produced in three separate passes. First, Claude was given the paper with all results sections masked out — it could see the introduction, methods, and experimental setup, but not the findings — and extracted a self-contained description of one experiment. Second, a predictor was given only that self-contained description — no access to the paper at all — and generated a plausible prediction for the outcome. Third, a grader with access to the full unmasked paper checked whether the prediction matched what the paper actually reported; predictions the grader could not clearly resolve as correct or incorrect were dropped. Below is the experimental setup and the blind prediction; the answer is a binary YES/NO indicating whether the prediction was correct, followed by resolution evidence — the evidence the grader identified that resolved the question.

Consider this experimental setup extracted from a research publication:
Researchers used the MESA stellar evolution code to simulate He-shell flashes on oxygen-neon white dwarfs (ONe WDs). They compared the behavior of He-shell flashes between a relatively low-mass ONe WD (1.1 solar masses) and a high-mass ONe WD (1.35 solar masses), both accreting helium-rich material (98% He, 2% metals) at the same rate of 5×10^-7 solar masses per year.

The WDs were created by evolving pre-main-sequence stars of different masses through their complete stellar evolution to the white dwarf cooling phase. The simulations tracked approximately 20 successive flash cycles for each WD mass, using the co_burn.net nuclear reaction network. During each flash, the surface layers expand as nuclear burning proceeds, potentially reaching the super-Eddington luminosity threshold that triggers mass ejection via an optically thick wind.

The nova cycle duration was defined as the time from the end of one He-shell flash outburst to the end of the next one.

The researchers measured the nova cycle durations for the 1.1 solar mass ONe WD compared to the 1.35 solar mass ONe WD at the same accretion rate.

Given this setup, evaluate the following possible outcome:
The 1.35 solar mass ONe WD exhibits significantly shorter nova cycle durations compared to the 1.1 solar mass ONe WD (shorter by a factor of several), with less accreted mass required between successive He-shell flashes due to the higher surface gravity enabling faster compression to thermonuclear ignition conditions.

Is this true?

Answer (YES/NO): YES